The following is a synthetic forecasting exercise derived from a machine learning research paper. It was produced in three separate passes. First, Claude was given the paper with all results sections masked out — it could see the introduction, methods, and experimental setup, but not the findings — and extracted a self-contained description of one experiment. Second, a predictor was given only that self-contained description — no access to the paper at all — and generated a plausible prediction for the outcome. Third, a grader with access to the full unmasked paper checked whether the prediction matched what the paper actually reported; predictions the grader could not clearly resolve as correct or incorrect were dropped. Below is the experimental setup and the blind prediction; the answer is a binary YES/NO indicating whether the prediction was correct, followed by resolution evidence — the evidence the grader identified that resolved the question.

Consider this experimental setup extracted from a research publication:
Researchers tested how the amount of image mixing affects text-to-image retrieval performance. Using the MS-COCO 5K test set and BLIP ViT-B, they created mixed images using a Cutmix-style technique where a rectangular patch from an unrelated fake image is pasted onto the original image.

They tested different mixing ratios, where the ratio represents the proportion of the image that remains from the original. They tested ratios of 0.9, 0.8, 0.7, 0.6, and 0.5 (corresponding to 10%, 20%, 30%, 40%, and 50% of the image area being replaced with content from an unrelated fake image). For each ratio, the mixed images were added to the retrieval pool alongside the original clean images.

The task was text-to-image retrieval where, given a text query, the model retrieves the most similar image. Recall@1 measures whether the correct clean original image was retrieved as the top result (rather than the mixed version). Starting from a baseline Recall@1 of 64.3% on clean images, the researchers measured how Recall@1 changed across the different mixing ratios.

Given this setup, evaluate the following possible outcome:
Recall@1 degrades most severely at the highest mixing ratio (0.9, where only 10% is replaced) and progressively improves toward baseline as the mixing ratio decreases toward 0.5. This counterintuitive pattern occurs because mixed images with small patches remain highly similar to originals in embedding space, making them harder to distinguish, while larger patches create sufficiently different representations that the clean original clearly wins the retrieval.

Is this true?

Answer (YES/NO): YES